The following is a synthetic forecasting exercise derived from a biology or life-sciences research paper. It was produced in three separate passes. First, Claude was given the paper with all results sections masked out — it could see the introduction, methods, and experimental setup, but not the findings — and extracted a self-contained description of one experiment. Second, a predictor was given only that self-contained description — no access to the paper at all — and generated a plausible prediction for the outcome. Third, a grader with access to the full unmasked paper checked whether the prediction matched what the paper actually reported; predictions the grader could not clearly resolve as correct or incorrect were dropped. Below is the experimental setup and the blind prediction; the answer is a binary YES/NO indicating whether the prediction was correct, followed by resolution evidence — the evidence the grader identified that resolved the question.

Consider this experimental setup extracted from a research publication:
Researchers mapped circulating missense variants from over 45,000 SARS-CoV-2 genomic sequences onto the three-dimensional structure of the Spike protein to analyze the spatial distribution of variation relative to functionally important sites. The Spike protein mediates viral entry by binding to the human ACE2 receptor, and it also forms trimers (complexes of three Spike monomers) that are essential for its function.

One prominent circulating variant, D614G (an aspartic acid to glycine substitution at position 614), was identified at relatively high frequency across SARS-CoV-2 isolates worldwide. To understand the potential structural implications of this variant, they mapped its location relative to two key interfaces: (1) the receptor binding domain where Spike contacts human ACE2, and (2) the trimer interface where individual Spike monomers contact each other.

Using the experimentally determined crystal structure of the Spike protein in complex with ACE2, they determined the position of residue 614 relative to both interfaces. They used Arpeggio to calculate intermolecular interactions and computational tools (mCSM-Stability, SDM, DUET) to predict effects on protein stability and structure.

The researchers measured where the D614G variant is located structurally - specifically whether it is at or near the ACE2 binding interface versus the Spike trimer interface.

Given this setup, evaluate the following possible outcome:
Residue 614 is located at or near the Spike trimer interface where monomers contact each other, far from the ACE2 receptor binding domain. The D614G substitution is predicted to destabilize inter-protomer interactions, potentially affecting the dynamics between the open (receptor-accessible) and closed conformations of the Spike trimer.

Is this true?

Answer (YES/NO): NO